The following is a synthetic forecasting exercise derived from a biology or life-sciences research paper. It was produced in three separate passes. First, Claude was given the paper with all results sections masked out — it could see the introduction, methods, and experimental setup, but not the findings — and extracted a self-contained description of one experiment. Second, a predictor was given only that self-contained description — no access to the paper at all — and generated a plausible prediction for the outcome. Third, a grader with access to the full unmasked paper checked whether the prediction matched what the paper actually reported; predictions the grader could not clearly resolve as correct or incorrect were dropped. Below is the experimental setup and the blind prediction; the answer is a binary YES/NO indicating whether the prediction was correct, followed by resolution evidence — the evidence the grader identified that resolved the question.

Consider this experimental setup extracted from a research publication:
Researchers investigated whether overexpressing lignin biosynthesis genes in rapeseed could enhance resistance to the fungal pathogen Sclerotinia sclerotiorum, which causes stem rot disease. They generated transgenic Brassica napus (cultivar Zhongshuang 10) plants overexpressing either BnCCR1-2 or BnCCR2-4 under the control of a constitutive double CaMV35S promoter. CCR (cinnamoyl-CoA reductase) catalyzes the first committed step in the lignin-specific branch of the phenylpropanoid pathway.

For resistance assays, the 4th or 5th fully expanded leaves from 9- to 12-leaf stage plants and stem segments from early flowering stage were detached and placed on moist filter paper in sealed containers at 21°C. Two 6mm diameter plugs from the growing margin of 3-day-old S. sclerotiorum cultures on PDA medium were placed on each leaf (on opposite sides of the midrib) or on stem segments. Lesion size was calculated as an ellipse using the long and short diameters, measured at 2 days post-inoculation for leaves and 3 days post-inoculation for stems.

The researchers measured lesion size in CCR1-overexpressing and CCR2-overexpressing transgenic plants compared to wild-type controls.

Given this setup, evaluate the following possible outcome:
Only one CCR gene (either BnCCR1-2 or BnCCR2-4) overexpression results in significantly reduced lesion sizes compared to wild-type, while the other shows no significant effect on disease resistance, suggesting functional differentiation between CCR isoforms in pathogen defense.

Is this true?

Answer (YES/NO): NO